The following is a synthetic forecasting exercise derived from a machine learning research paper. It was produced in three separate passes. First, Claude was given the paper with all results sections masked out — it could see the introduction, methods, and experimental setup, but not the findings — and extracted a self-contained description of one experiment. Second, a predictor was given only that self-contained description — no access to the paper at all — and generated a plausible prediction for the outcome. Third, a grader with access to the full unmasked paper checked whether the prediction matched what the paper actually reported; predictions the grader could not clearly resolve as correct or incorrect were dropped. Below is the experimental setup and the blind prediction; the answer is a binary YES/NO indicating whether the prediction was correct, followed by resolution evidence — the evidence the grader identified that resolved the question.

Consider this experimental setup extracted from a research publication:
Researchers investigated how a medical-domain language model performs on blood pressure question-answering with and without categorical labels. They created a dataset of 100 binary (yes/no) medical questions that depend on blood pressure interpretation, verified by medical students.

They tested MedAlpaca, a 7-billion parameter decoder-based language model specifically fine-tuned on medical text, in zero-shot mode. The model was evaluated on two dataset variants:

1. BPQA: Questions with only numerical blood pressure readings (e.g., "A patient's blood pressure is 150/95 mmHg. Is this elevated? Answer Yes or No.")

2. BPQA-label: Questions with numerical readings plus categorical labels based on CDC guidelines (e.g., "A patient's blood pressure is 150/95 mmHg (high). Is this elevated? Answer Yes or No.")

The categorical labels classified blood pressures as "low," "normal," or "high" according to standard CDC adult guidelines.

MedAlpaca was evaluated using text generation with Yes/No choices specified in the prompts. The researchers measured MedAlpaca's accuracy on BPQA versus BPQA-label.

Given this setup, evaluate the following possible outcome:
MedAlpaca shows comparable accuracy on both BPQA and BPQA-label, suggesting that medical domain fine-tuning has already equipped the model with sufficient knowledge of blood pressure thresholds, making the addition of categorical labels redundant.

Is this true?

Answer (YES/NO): NO